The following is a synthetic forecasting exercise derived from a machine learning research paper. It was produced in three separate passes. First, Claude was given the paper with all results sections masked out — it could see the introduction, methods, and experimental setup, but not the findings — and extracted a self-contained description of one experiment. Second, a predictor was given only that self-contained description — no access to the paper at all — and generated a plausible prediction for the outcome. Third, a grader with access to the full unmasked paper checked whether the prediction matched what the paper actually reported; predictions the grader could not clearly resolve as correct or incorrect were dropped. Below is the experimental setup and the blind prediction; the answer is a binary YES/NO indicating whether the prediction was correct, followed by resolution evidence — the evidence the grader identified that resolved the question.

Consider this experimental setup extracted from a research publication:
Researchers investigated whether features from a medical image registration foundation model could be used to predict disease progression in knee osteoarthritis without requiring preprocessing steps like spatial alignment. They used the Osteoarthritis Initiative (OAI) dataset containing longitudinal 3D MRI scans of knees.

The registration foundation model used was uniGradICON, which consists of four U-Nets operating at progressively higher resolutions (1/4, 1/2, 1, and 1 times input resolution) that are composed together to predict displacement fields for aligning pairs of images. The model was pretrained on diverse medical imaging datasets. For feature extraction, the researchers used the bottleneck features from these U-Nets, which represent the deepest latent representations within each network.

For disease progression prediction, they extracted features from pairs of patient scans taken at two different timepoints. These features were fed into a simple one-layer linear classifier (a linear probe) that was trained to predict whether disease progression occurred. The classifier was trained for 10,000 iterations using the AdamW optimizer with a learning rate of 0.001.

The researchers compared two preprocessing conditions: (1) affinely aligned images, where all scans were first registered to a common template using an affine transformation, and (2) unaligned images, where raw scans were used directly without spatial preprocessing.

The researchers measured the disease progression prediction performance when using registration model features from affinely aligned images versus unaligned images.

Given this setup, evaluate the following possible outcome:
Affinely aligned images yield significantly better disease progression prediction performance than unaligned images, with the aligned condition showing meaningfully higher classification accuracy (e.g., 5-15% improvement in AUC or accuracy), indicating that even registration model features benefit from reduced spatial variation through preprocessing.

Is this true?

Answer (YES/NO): NO